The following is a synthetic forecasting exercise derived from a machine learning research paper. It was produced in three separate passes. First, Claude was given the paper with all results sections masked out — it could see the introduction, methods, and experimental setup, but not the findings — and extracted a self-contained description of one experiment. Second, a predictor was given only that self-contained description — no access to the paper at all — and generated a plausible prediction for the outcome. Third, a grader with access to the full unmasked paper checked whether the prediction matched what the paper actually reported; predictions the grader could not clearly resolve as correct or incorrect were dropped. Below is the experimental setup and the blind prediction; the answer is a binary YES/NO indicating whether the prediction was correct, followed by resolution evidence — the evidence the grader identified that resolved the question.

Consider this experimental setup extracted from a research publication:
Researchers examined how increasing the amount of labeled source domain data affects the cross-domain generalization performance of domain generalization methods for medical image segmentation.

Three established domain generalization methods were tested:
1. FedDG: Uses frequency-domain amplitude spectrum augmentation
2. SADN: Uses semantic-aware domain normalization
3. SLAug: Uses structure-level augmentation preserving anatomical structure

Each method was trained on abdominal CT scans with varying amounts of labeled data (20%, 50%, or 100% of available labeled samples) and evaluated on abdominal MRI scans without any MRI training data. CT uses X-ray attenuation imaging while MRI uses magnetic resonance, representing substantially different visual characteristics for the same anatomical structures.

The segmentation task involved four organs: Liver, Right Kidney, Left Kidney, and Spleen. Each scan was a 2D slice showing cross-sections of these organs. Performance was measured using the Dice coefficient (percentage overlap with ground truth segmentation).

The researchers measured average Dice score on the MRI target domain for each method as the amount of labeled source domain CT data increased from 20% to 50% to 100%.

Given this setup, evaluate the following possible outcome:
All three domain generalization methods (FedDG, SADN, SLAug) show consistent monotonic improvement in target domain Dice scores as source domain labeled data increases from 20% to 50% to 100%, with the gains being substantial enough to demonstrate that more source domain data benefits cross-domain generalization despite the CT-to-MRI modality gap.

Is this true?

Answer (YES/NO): YES